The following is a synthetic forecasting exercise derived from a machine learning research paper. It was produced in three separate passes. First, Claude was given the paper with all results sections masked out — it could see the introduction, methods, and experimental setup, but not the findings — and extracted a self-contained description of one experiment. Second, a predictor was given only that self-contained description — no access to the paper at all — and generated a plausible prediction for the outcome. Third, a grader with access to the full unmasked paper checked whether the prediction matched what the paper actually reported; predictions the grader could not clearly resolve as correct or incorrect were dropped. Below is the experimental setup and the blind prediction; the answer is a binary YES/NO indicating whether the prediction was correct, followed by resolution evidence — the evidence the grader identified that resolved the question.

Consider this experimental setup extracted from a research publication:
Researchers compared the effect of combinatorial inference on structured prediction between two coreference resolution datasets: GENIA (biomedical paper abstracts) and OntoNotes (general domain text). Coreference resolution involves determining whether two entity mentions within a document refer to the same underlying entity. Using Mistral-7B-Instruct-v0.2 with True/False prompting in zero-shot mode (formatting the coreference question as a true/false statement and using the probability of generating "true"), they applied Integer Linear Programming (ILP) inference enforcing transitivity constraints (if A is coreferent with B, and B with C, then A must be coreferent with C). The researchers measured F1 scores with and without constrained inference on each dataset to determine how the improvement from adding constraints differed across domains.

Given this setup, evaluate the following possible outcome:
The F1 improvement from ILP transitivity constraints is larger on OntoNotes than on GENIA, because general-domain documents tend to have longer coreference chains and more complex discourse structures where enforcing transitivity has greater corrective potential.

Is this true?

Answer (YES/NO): NO